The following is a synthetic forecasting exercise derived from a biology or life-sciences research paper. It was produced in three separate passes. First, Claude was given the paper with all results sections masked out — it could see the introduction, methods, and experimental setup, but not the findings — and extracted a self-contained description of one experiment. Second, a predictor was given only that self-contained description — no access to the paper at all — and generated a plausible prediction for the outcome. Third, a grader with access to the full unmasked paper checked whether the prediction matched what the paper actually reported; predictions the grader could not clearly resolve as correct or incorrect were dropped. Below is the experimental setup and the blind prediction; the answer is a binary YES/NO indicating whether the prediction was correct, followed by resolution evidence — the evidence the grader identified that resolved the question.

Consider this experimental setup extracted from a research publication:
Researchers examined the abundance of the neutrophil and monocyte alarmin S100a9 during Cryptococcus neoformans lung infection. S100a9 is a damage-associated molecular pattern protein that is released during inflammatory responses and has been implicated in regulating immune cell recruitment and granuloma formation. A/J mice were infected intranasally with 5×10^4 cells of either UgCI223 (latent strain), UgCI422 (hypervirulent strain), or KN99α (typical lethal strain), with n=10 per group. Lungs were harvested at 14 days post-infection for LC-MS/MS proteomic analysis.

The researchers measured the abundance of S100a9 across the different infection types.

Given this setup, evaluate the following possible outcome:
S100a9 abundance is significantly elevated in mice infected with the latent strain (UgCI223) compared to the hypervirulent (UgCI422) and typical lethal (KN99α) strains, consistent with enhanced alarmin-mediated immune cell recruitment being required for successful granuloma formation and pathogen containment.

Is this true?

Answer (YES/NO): NO